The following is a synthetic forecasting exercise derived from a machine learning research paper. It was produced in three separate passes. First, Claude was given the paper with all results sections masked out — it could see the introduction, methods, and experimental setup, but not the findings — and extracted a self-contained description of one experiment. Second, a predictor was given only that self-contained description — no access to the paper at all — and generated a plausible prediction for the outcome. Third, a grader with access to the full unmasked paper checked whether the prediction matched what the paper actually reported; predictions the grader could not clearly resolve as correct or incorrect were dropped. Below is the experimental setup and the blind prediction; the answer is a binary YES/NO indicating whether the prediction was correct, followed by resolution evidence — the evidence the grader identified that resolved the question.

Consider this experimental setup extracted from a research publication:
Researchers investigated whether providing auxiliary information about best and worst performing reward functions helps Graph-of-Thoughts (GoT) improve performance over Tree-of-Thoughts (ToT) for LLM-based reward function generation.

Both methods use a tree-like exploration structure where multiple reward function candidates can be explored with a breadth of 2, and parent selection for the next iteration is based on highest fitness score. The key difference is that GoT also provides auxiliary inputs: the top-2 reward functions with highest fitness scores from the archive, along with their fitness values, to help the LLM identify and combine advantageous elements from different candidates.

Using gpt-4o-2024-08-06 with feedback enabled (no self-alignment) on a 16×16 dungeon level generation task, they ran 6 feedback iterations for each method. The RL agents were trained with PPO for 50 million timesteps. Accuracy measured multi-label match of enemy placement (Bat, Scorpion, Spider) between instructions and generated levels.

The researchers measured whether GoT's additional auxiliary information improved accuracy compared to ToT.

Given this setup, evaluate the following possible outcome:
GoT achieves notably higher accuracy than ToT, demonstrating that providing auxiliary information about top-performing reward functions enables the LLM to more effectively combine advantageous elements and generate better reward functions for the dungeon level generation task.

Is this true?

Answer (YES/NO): NO